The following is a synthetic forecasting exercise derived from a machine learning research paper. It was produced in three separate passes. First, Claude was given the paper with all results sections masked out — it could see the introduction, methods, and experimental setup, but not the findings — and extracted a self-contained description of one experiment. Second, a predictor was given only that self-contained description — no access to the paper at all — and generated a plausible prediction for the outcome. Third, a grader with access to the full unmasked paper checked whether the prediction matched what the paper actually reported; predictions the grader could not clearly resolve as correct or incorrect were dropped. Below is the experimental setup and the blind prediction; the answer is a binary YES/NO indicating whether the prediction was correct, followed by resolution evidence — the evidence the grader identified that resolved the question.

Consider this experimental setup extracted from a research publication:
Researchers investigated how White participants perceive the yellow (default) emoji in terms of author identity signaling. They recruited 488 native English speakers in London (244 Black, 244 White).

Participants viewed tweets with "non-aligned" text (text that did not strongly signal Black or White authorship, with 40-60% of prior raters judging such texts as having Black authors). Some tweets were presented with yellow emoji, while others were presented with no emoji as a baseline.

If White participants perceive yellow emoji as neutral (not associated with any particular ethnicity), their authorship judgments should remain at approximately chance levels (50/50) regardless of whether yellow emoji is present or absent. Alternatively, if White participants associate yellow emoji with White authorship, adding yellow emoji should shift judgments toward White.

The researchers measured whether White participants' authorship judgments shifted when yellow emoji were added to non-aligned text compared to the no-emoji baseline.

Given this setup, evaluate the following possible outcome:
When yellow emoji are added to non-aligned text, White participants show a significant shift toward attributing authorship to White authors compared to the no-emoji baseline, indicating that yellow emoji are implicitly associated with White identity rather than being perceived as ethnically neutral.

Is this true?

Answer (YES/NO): YES